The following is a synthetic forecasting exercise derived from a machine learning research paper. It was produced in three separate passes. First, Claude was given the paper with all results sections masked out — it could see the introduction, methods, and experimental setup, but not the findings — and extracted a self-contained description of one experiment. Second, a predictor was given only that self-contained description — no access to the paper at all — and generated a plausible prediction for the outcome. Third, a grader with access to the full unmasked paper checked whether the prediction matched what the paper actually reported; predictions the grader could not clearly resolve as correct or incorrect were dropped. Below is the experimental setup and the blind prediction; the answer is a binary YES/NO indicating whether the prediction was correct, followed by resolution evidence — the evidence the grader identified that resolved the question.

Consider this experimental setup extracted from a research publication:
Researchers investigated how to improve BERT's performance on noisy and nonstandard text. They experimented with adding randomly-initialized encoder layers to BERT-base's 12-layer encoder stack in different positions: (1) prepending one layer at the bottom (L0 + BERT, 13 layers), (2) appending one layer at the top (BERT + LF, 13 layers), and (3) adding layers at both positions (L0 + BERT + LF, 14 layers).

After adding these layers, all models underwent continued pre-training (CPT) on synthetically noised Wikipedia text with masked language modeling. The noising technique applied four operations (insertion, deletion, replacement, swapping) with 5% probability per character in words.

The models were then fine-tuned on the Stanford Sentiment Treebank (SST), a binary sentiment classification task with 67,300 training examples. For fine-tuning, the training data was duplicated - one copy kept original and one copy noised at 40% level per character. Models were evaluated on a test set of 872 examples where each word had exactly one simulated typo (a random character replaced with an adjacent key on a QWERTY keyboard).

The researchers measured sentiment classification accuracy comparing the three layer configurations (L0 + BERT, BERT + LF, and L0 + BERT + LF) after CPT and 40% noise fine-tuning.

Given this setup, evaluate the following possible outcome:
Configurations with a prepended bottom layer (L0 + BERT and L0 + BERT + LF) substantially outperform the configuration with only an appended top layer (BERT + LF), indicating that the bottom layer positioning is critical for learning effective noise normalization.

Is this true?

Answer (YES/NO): NO